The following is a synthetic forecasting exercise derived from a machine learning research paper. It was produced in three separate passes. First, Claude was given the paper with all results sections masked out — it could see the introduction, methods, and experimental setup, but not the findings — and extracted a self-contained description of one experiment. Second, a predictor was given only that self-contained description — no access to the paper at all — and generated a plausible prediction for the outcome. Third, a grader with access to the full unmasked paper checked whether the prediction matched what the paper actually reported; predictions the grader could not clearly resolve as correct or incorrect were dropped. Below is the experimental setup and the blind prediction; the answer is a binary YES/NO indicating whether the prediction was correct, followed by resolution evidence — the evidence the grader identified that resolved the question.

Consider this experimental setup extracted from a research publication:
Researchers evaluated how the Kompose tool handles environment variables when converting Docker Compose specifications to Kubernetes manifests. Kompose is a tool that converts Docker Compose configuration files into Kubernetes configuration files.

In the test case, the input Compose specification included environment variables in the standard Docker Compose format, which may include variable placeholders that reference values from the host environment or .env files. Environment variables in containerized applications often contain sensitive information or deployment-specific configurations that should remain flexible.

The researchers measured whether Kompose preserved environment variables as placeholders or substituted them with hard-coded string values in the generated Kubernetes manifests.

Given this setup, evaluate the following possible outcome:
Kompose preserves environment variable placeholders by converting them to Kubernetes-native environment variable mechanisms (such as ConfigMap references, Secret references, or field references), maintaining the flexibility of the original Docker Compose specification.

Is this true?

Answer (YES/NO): NO